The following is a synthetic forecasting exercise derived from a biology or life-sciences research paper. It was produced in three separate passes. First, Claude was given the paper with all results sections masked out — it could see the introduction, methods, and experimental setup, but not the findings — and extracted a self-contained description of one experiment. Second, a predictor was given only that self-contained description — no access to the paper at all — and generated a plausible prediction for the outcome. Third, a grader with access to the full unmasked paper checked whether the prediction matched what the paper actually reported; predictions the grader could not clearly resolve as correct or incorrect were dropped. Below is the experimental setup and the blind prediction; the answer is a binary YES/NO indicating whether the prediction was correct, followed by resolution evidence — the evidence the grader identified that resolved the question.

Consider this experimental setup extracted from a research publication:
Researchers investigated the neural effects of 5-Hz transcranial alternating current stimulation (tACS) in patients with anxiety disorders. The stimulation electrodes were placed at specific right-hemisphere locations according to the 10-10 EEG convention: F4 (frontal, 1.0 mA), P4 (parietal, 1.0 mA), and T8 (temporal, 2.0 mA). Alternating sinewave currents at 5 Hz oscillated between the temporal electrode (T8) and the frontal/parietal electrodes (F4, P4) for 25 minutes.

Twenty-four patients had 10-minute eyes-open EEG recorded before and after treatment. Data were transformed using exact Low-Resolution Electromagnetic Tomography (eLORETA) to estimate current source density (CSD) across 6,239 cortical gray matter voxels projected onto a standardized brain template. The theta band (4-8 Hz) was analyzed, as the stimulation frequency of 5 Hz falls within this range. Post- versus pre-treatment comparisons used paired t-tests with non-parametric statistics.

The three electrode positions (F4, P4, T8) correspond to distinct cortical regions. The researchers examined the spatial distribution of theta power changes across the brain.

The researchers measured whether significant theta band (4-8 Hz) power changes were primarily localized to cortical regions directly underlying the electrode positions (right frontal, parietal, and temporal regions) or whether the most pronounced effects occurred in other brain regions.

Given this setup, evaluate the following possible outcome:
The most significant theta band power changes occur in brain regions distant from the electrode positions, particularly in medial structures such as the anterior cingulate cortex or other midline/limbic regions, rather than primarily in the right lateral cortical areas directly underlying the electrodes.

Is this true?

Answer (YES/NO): NO